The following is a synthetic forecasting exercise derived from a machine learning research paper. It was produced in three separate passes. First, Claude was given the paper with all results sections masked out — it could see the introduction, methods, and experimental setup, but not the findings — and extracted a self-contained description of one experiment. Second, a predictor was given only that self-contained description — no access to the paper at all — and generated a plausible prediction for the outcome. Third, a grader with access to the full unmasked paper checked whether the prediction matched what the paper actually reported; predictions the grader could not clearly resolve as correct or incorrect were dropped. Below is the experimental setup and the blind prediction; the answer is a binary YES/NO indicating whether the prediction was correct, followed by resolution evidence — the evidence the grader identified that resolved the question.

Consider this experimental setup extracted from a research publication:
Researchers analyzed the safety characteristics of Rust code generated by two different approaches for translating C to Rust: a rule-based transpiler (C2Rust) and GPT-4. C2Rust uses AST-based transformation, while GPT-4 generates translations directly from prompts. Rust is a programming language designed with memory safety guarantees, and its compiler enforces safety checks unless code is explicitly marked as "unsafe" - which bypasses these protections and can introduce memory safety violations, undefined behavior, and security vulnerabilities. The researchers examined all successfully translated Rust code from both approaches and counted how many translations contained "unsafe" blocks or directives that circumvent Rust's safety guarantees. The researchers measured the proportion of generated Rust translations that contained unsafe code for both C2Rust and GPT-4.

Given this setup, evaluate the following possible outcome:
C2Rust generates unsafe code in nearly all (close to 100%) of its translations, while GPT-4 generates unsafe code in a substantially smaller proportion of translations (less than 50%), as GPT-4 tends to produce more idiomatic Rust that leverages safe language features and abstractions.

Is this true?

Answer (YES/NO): YES